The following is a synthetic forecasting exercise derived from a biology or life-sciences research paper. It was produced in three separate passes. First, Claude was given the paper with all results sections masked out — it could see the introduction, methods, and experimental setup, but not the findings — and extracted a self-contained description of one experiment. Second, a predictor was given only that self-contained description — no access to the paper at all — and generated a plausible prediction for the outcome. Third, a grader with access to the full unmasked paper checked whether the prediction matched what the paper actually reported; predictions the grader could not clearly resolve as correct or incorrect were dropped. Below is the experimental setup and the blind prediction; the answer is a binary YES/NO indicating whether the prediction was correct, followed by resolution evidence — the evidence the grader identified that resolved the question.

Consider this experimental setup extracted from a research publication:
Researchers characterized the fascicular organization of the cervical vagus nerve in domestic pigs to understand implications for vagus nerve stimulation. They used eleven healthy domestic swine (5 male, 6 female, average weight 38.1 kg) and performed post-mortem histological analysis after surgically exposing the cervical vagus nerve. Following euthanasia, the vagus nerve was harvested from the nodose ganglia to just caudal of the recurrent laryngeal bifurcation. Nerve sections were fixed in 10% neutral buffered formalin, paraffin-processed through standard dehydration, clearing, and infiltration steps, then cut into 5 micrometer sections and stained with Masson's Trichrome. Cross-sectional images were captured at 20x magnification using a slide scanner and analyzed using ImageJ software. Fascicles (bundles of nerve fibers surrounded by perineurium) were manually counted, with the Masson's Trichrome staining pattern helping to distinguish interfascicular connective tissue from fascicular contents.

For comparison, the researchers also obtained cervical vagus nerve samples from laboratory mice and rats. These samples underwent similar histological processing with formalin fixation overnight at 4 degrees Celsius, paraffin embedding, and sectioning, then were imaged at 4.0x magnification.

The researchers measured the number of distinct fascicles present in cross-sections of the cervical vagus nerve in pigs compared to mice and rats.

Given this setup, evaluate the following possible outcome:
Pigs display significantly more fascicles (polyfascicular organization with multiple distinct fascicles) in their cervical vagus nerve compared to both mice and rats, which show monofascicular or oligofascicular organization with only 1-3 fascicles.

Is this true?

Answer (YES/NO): YES